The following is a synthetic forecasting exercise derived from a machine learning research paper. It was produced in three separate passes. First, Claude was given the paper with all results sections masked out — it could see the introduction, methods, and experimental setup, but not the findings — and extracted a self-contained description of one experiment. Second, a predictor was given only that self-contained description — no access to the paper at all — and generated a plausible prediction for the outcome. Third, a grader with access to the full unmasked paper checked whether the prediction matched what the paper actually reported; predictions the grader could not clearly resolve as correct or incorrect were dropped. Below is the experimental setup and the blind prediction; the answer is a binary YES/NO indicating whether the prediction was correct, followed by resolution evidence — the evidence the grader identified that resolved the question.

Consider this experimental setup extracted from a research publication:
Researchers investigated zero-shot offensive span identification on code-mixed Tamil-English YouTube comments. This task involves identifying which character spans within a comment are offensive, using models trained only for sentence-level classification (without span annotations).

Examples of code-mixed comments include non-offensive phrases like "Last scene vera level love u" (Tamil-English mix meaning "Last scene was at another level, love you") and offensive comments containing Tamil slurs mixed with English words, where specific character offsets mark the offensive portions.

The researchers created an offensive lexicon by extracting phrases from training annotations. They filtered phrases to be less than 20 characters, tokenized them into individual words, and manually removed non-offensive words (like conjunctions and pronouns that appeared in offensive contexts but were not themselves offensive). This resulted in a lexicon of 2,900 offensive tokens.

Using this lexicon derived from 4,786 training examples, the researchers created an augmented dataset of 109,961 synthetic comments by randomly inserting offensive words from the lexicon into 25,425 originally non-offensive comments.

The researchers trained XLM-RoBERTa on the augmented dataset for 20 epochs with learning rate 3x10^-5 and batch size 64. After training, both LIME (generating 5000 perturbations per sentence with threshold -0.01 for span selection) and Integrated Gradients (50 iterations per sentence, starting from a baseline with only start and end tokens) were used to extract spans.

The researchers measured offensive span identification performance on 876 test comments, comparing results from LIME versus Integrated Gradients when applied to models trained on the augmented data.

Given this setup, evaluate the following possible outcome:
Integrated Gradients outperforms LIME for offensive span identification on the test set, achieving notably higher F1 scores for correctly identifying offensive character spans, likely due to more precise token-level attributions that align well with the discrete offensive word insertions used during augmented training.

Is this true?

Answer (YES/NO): YES